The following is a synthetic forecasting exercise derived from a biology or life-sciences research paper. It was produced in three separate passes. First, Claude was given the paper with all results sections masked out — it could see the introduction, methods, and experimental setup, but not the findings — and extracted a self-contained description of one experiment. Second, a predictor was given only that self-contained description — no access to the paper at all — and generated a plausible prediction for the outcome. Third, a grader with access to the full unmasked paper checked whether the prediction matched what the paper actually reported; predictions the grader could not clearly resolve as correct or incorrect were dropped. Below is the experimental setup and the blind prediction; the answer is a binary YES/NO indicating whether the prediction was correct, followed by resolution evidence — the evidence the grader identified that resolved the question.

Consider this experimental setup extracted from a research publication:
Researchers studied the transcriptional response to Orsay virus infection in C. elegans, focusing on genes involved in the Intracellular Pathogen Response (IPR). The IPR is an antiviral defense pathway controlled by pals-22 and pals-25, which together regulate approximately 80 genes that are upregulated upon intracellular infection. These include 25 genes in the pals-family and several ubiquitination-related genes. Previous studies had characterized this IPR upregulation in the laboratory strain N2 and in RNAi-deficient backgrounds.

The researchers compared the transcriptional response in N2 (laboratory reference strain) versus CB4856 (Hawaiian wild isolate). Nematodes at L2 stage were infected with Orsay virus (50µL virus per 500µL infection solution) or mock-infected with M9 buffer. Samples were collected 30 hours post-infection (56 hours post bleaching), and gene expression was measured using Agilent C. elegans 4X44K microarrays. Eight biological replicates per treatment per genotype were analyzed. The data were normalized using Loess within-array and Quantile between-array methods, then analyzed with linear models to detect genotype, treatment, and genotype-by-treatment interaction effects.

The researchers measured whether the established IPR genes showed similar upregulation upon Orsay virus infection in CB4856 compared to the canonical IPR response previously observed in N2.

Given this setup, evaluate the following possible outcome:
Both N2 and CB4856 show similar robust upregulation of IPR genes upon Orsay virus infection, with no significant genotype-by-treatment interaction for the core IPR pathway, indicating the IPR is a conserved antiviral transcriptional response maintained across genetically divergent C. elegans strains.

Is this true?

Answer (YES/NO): NO